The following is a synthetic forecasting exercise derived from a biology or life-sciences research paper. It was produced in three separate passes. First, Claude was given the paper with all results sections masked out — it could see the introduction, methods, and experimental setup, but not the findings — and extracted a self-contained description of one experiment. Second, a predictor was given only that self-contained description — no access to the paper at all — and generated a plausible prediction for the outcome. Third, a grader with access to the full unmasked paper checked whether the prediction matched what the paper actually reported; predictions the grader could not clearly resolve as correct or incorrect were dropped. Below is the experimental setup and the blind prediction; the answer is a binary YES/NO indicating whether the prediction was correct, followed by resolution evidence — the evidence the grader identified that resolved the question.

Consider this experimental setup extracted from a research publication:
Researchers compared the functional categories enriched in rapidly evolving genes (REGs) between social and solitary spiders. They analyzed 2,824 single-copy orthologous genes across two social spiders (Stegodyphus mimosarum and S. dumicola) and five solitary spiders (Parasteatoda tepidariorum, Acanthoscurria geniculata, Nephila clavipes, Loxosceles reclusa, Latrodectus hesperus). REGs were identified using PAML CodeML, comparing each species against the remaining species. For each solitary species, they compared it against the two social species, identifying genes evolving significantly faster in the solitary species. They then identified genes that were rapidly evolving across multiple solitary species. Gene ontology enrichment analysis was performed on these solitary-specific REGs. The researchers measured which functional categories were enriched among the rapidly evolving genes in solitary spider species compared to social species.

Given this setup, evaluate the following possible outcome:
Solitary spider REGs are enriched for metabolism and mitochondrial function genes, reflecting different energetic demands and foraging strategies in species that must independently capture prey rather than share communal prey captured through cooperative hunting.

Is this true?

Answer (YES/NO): YES